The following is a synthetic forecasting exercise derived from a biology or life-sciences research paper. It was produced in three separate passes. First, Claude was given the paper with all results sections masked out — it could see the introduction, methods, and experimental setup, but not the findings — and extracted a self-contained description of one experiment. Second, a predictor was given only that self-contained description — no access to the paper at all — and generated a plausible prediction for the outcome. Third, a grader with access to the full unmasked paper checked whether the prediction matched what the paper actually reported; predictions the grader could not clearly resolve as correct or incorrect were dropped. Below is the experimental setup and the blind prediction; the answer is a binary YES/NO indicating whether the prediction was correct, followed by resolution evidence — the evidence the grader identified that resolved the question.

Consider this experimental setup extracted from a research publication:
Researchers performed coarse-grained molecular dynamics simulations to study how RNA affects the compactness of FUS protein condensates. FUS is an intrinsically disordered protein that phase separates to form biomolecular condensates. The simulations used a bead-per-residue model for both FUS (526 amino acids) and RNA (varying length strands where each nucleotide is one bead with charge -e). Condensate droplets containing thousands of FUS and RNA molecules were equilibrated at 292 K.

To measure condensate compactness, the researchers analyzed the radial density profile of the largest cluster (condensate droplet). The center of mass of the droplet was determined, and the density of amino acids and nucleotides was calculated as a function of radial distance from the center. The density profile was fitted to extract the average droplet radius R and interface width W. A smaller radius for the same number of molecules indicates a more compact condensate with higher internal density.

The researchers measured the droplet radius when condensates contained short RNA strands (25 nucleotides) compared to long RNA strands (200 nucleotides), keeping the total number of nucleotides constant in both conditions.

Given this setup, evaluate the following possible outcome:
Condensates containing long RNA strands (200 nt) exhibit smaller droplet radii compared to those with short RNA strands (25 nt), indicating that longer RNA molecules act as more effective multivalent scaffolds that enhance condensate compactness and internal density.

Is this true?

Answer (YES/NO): YES